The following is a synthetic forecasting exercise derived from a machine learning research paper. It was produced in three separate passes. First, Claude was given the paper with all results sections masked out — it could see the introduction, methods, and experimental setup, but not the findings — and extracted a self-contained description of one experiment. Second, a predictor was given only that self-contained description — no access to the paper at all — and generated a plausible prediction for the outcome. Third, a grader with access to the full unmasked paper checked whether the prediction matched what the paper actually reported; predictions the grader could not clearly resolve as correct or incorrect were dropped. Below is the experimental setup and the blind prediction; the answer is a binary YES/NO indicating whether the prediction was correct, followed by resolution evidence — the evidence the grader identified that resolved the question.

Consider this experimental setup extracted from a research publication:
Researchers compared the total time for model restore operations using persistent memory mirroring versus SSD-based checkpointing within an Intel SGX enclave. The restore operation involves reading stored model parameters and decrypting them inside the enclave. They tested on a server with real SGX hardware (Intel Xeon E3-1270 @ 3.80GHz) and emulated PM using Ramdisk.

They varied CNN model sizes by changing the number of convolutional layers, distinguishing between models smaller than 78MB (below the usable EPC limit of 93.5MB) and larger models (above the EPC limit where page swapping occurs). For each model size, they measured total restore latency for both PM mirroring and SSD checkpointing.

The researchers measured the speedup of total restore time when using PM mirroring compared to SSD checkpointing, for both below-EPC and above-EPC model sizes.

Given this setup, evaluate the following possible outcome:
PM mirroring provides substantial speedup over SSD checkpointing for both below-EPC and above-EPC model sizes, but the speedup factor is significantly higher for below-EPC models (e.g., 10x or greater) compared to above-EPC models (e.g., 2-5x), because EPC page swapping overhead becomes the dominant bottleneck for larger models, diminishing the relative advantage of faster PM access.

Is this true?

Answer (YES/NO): NO